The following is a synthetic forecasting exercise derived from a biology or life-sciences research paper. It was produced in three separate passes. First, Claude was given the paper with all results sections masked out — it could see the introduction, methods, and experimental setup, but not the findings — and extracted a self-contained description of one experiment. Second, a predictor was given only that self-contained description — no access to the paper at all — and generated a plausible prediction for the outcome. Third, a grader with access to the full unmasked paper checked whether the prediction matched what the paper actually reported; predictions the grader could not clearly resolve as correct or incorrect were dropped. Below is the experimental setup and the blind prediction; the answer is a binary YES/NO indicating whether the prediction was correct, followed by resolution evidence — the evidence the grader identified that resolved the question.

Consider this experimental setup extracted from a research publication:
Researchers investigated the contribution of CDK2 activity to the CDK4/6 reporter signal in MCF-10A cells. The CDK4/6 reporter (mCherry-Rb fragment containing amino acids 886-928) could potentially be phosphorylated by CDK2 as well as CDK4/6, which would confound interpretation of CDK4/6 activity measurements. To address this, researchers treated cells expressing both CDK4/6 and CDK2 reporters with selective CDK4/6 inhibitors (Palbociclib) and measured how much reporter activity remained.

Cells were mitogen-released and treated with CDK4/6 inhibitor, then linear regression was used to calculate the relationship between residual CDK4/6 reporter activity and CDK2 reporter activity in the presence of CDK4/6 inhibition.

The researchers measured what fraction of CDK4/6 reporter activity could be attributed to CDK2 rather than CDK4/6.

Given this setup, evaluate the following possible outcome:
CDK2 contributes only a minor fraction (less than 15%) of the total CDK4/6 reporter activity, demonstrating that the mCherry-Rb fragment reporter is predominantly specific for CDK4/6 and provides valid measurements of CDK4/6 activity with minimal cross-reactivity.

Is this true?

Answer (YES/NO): NO